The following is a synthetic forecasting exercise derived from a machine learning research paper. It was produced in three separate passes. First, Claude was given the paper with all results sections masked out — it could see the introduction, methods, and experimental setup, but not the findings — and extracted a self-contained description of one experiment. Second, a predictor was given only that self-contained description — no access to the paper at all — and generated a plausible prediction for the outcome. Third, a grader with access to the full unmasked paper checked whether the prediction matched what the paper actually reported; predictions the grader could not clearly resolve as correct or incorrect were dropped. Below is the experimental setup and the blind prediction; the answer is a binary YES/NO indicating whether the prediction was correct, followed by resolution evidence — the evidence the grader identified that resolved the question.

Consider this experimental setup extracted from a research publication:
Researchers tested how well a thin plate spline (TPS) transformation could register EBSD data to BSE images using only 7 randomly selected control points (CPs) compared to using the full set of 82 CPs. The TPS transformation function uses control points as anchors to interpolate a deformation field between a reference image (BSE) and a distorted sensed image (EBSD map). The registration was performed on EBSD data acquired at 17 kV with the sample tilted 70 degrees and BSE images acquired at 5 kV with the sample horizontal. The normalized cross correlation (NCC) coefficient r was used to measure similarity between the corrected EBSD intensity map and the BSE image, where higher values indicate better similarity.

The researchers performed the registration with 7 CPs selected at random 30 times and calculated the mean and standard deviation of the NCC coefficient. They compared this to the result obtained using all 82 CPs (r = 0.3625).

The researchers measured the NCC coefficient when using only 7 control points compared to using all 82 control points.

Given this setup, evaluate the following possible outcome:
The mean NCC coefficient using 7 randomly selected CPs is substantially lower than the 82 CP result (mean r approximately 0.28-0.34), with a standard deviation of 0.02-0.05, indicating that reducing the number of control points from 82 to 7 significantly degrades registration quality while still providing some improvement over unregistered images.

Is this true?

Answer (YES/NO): NO